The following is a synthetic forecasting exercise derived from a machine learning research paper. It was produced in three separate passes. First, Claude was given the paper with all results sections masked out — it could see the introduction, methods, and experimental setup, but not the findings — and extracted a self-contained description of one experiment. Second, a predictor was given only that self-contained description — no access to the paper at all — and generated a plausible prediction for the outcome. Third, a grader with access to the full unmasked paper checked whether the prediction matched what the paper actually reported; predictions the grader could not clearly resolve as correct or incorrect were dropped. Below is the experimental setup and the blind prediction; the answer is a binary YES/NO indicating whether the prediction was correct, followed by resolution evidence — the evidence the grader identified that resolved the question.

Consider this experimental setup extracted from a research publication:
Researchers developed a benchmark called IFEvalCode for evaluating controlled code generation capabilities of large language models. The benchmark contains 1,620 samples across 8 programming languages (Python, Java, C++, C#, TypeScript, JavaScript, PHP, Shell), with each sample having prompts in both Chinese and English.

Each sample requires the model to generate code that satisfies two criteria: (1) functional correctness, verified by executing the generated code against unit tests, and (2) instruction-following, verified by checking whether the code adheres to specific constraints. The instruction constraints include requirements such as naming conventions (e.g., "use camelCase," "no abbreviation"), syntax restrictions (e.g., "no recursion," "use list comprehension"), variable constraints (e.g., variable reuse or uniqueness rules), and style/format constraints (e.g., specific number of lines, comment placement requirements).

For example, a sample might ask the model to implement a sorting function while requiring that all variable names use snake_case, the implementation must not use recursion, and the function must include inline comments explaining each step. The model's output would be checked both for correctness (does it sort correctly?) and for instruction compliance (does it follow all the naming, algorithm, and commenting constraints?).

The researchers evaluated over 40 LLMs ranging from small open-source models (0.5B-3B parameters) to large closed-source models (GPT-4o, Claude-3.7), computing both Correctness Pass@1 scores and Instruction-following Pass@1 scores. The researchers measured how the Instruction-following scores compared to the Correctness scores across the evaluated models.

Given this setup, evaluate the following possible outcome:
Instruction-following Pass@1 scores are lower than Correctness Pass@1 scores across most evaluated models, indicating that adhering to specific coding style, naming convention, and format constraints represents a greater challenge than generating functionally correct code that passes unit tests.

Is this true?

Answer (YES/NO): YES